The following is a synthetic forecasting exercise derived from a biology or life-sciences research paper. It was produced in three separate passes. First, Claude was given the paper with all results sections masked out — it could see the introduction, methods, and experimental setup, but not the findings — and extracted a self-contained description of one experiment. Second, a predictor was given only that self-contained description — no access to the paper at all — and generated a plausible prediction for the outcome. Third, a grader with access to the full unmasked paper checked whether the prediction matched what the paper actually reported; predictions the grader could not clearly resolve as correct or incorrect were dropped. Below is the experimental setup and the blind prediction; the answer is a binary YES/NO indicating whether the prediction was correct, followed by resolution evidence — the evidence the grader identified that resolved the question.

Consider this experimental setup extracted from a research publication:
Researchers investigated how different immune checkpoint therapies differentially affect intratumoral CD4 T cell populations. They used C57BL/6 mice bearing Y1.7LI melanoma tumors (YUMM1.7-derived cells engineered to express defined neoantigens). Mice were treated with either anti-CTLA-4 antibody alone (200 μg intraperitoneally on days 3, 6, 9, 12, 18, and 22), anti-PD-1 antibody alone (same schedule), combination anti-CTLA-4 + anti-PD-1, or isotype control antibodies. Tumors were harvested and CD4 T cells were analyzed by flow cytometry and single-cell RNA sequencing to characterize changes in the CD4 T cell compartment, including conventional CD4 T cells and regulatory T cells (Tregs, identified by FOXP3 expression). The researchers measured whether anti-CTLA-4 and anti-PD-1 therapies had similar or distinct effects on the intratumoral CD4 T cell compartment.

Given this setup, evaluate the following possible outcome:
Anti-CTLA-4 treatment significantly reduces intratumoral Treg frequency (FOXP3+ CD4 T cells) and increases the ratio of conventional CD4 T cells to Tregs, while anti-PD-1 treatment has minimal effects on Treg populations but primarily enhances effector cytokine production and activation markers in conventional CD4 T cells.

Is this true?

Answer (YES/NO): YES